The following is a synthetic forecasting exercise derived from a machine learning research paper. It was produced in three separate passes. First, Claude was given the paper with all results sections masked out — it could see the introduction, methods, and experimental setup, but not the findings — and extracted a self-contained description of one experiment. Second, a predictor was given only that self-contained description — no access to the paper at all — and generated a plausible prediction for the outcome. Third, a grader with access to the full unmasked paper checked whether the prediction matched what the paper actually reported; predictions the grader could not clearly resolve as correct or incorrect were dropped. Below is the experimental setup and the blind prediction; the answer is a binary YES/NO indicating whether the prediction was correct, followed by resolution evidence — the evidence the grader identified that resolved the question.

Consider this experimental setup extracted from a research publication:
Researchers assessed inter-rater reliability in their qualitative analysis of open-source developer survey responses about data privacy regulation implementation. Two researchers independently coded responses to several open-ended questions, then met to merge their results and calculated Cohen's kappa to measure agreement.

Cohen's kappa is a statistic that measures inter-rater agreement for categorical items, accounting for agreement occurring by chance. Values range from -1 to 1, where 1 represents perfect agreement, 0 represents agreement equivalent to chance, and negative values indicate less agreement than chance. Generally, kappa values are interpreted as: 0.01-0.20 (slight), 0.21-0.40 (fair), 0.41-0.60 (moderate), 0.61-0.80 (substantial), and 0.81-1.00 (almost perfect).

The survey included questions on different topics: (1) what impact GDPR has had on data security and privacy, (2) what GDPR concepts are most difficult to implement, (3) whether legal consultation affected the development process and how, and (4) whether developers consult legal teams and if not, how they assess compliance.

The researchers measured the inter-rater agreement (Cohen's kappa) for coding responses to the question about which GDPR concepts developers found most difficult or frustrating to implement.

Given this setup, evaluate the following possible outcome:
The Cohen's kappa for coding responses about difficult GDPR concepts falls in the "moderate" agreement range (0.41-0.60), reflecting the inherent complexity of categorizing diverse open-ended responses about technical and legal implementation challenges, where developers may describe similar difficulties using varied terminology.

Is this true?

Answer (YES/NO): NO